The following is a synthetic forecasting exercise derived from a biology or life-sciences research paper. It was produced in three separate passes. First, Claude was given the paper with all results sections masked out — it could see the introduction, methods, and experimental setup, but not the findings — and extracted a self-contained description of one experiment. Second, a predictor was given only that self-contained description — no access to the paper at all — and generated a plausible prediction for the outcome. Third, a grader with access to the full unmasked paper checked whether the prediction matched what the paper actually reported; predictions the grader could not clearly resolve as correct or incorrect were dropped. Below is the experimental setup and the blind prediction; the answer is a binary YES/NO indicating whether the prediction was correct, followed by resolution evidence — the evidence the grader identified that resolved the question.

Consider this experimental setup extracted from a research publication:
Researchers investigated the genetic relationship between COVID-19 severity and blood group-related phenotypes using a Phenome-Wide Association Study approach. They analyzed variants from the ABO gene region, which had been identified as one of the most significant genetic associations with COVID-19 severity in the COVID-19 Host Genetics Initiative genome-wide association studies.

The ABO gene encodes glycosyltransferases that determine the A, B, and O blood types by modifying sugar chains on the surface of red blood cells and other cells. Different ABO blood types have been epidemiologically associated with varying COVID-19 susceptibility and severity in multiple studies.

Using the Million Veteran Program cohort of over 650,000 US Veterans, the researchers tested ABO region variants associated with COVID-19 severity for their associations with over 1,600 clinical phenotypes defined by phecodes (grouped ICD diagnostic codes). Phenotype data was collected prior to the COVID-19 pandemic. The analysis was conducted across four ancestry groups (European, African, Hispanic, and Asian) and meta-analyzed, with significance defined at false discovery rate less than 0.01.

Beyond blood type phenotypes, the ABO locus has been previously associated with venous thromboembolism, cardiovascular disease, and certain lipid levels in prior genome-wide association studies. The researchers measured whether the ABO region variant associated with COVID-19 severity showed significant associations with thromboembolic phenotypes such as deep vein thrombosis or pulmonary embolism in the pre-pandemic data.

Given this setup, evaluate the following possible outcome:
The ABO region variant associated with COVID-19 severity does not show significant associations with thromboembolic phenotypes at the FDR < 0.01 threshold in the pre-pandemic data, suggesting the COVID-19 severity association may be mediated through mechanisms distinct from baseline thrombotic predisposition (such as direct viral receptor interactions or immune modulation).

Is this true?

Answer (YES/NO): NO